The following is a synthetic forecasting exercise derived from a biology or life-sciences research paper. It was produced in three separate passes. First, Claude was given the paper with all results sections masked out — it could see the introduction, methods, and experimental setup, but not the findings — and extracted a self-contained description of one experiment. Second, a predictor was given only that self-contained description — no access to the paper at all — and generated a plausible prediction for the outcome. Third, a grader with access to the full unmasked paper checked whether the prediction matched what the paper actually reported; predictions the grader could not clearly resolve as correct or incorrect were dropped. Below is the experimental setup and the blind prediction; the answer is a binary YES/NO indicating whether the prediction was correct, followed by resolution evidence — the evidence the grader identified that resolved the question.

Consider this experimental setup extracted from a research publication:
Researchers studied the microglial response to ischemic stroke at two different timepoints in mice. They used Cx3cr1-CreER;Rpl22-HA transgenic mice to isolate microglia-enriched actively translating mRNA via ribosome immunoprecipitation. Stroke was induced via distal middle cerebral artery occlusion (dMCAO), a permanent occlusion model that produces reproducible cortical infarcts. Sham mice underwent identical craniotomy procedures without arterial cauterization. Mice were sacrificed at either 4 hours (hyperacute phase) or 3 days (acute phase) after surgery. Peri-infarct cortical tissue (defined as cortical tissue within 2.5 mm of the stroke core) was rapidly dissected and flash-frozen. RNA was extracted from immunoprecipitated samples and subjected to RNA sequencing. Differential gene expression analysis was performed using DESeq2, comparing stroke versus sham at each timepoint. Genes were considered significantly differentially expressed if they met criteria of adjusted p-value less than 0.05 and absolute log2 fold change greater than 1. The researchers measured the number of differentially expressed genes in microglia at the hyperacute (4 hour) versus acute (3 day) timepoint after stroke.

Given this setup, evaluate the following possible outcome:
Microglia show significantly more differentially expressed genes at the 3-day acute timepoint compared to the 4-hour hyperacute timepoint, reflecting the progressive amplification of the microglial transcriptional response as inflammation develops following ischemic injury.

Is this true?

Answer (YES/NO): YES